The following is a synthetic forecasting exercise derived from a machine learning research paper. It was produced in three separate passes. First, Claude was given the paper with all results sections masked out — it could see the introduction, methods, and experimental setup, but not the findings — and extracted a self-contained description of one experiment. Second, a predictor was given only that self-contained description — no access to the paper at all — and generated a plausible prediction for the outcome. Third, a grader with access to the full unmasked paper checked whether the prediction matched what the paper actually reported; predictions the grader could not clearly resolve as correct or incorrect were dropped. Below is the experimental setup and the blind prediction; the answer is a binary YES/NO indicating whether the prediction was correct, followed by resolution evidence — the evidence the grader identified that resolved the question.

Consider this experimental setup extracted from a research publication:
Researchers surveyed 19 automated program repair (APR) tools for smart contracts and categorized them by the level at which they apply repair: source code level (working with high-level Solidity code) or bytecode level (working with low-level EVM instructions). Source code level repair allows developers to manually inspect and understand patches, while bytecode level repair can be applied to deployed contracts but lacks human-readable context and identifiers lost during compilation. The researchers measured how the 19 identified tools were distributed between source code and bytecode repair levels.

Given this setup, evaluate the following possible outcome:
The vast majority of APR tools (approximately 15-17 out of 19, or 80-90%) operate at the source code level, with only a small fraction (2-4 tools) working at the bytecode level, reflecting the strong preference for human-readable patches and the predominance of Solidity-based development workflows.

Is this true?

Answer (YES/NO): YES